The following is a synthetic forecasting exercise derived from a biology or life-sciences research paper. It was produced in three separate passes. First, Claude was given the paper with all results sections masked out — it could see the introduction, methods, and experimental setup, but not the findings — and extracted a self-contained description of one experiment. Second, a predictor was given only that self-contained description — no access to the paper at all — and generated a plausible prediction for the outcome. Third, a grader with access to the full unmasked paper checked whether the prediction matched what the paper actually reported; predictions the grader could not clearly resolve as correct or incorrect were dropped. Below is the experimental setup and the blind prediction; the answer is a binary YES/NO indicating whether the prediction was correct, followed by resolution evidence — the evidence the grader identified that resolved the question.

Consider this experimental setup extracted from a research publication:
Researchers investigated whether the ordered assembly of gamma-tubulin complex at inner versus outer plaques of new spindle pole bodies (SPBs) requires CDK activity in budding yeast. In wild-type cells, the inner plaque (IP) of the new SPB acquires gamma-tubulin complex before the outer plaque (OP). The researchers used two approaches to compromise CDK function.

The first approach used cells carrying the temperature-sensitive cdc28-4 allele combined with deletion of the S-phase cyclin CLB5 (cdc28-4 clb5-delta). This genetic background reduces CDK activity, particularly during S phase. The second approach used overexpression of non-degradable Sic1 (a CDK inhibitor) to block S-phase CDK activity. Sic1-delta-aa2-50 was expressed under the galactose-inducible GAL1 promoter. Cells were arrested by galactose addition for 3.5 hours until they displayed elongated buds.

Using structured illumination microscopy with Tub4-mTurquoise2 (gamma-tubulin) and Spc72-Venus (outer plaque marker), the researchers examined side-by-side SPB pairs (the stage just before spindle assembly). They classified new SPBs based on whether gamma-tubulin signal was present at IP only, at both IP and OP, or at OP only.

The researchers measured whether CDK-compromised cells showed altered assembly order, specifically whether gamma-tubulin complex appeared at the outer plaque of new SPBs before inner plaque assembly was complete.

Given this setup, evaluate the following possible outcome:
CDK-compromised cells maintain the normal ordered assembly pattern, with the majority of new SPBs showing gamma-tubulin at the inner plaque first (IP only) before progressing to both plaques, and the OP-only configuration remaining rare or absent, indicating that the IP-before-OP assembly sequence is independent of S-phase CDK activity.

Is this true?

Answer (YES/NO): NO